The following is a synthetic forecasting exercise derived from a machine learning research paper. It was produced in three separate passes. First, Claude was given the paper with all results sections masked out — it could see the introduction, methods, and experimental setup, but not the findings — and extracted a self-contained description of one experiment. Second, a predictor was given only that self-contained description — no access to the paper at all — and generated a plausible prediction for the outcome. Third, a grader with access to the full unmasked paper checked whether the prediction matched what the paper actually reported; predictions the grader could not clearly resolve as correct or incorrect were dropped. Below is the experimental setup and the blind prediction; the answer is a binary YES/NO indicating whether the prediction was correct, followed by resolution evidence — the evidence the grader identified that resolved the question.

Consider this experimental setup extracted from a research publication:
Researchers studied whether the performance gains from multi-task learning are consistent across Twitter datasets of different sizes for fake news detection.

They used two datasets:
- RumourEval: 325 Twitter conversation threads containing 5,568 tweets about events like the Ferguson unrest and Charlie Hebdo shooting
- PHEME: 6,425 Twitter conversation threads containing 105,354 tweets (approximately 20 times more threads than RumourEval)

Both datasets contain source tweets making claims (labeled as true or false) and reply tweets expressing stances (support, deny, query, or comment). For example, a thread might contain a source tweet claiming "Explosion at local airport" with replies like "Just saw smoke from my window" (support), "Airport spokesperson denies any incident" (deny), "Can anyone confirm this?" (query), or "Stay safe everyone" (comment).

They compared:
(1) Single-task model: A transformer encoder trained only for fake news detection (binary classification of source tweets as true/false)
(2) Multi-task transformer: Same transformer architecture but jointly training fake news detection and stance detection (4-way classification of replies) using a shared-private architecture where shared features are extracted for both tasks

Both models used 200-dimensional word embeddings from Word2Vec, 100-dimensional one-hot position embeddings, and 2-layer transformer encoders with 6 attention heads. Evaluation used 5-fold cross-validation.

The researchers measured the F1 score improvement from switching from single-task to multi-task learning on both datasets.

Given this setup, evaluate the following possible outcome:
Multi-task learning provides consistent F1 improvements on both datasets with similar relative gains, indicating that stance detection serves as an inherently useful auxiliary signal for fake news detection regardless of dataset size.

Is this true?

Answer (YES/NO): NO